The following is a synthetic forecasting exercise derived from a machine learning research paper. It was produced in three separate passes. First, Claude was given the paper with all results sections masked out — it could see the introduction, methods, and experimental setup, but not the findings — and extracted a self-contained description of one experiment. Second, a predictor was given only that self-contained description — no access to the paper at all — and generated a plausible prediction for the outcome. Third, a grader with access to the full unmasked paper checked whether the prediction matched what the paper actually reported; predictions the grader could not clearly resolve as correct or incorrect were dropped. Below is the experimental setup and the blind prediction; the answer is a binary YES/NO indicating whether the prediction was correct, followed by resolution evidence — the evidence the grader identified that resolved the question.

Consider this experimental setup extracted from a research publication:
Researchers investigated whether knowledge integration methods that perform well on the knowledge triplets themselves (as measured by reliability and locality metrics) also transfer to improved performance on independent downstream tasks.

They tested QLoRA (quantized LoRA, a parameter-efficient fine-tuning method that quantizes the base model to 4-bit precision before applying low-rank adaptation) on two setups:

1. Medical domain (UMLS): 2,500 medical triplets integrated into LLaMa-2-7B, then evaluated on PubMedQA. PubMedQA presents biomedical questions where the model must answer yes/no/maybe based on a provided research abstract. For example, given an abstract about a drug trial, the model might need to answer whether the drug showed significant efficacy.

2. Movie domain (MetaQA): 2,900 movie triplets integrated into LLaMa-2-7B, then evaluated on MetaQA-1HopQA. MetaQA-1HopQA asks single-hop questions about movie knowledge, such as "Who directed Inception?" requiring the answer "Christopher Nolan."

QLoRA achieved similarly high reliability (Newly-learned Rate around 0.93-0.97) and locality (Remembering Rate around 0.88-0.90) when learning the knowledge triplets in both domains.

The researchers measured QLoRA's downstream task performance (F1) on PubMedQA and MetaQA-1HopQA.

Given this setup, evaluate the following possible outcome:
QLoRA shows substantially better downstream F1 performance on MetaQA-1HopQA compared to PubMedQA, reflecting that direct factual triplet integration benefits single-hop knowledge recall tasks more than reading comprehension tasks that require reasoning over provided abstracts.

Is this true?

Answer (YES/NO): YES